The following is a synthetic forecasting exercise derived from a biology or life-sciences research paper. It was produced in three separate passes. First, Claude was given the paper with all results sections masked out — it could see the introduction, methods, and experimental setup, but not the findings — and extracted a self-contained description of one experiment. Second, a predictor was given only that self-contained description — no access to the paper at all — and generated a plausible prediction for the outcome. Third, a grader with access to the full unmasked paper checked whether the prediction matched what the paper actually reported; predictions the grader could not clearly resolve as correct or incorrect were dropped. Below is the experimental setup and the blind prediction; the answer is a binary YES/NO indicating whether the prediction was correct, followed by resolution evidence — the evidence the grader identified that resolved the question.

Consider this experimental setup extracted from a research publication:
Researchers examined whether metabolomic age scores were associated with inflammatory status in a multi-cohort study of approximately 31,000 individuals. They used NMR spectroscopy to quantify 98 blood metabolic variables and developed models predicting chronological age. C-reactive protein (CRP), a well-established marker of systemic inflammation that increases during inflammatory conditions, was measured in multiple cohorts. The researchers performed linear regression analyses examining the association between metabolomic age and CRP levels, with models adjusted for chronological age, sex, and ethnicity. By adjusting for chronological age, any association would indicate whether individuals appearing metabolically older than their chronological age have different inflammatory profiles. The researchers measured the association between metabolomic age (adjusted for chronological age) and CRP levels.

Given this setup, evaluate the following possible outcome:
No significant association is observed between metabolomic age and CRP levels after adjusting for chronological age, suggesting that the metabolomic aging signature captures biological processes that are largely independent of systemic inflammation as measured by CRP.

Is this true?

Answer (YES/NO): NO